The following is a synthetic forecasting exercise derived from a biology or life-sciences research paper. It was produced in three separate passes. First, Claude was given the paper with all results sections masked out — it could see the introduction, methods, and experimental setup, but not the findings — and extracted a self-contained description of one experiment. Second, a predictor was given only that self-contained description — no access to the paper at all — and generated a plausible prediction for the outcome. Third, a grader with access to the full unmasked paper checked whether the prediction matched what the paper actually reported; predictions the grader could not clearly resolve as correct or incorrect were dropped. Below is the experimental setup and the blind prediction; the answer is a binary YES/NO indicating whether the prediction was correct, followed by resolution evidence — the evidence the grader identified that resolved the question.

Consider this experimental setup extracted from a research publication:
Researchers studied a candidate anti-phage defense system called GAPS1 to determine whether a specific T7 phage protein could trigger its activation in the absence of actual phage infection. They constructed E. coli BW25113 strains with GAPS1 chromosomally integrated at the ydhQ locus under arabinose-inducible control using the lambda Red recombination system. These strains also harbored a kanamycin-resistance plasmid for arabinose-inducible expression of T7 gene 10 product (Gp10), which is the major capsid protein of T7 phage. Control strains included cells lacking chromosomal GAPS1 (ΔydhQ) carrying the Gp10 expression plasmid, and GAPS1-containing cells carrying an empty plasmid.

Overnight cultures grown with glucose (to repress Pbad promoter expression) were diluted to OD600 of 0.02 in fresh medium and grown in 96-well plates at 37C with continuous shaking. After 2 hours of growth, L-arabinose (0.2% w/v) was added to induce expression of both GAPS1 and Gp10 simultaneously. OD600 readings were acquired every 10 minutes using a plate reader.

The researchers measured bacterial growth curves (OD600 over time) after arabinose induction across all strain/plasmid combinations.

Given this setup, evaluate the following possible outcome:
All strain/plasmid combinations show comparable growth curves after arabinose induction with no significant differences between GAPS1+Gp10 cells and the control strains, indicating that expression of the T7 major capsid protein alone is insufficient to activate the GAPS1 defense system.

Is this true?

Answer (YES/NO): NO